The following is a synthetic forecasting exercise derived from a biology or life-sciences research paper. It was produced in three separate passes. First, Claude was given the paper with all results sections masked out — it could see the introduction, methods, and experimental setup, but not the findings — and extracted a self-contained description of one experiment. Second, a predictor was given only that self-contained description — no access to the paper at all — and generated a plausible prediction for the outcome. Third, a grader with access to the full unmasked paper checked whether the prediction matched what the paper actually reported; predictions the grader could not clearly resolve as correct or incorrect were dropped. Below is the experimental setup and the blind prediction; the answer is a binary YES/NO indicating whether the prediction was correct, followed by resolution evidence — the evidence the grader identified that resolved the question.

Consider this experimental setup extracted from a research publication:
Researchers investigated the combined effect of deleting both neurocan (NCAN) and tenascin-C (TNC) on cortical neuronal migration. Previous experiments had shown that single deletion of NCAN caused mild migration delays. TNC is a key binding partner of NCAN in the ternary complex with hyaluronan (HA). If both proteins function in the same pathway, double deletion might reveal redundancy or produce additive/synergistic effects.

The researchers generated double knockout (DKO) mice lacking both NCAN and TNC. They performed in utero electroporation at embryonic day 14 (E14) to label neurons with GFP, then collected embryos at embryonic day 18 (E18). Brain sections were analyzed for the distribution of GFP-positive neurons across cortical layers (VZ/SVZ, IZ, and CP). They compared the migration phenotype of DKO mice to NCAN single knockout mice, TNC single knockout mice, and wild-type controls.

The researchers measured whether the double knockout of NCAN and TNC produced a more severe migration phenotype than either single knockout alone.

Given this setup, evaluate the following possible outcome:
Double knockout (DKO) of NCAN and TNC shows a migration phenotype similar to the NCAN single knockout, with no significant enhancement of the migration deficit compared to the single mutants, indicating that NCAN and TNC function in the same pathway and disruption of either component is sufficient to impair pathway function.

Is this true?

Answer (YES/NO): NO